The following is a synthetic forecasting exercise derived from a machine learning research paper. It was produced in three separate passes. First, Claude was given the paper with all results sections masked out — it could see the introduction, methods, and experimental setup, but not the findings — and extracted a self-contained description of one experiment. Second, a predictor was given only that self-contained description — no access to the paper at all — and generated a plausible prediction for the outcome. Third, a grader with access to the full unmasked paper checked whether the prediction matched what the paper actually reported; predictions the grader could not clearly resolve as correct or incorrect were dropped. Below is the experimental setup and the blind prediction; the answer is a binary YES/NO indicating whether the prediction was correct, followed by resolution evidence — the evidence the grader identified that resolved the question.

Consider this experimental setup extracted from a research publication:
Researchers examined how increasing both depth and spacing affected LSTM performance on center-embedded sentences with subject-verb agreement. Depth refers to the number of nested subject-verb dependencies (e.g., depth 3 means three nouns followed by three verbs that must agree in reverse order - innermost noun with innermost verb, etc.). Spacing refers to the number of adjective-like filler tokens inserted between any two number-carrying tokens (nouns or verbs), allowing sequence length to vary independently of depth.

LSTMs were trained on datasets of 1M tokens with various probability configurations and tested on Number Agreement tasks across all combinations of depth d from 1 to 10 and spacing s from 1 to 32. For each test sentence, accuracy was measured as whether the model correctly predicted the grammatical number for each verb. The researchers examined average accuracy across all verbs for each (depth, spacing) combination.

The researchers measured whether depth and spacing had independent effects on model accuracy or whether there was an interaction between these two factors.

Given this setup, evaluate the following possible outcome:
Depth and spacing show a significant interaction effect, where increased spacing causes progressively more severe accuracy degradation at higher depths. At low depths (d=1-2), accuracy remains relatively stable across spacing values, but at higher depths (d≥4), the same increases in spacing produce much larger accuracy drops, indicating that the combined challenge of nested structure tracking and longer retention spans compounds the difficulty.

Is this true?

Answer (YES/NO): YES